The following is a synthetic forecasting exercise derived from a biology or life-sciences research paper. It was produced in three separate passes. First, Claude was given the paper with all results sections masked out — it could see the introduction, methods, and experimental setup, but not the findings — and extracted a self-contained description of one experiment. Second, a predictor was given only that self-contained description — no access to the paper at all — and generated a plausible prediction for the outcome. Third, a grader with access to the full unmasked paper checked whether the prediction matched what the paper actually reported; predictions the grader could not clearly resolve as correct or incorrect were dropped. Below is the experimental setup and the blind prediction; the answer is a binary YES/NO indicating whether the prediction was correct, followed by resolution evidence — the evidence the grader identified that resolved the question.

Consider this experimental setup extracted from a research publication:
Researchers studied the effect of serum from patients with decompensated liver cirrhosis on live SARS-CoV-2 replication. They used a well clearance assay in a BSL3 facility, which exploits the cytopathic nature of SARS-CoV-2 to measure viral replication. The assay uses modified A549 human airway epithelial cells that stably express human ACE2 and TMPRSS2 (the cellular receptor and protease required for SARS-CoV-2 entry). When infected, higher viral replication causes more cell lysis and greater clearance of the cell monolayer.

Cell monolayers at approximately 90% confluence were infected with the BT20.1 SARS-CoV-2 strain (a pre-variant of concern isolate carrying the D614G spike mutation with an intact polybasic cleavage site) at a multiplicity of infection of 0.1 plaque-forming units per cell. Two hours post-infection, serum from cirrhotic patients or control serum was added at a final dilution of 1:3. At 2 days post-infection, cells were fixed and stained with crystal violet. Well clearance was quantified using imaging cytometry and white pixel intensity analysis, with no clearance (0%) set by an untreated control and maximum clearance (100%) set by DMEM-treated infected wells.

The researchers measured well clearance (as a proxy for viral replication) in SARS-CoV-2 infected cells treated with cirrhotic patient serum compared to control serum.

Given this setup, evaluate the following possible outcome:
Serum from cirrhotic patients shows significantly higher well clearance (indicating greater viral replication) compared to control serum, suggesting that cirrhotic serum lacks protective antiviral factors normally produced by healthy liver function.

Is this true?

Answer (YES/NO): NO